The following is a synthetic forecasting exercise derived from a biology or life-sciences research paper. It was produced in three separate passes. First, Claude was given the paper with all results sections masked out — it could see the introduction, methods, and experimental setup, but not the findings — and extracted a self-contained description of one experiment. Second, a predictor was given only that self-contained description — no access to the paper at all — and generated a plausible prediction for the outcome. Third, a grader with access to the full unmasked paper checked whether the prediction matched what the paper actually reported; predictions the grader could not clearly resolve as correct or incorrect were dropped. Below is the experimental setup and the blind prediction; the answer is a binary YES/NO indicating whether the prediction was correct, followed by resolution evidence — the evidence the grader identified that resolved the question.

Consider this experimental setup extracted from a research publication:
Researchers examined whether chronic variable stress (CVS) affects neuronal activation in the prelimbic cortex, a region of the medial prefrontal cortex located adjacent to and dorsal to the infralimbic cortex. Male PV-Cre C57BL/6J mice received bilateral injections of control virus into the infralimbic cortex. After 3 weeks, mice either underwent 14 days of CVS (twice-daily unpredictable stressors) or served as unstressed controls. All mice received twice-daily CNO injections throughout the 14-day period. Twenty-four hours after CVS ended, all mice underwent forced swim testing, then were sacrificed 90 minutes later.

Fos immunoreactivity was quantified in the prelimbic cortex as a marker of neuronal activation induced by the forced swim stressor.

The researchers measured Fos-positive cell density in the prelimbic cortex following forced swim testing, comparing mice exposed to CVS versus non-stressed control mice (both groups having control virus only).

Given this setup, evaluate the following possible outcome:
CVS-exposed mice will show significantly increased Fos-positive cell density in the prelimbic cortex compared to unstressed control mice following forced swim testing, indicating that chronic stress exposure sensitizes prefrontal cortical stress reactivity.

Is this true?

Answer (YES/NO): NO